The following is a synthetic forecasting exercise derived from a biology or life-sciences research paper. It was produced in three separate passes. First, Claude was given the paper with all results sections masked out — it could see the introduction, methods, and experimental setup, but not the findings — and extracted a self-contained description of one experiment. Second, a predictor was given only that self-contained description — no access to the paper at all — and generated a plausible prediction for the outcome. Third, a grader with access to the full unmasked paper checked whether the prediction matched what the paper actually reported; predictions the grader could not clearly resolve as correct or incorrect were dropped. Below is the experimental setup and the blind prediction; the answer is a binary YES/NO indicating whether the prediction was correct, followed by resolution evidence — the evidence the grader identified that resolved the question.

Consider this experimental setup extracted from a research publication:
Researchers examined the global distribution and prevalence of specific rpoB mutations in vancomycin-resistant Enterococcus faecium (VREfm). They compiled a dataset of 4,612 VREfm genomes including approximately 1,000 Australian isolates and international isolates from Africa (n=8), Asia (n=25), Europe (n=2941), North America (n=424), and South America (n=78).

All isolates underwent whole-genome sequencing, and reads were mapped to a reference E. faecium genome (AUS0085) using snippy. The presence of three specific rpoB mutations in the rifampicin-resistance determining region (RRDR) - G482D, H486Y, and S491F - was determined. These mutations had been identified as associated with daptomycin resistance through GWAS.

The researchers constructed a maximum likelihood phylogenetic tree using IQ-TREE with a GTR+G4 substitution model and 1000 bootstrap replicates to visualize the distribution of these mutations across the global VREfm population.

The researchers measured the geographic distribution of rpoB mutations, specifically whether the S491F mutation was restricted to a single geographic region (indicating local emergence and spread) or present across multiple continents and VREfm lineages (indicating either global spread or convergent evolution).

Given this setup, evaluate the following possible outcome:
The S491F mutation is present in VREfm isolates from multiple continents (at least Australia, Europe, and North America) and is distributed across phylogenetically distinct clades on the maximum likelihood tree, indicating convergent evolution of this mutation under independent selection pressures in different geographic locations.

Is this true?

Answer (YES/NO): YES